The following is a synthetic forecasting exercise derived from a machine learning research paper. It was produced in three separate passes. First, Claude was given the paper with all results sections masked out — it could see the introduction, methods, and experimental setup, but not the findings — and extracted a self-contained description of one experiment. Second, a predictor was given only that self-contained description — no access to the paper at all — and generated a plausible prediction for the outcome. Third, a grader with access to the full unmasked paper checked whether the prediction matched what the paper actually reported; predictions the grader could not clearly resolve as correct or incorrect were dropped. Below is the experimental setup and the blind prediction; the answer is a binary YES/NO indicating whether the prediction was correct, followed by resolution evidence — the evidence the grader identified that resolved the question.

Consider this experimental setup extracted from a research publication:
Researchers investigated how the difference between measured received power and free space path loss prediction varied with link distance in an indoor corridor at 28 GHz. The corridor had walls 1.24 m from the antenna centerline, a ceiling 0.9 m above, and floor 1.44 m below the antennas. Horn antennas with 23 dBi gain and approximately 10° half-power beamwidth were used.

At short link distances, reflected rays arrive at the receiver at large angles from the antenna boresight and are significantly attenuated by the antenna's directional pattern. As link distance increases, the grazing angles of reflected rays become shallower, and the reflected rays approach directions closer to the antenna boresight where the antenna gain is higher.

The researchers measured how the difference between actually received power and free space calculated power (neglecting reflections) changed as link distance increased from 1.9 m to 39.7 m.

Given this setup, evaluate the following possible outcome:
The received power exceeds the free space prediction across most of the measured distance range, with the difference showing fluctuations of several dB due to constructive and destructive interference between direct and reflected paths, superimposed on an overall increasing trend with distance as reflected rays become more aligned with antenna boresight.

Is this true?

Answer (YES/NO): NO